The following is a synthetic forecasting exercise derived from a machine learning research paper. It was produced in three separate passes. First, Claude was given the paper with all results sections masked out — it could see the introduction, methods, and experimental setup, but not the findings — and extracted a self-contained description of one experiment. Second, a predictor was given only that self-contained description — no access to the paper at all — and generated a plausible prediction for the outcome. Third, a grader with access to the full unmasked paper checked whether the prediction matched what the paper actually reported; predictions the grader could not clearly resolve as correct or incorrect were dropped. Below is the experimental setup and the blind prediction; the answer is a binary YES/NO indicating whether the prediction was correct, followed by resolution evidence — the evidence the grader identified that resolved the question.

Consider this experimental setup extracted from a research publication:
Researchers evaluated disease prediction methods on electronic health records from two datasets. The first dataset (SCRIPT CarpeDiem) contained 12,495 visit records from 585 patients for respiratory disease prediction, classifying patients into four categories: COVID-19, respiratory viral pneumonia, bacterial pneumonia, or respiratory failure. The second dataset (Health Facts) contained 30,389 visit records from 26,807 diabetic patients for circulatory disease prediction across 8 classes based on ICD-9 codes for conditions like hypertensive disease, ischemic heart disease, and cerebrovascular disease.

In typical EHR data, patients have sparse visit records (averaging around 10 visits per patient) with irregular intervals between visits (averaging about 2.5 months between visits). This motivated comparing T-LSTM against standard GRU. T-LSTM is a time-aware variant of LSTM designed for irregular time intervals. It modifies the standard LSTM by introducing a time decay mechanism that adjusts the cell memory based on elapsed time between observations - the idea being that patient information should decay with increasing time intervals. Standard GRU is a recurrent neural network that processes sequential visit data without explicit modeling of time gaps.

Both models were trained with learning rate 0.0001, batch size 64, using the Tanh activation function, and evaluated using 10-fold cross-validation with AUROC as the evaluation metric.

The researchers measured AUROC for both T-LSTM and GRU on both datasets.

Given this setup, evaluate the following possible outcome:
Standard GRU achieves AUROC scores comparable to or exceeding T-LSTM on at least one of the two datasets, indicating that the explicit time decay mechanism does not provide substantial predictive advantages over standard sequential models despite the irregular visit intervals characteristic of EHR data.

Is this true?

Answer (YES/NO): YES